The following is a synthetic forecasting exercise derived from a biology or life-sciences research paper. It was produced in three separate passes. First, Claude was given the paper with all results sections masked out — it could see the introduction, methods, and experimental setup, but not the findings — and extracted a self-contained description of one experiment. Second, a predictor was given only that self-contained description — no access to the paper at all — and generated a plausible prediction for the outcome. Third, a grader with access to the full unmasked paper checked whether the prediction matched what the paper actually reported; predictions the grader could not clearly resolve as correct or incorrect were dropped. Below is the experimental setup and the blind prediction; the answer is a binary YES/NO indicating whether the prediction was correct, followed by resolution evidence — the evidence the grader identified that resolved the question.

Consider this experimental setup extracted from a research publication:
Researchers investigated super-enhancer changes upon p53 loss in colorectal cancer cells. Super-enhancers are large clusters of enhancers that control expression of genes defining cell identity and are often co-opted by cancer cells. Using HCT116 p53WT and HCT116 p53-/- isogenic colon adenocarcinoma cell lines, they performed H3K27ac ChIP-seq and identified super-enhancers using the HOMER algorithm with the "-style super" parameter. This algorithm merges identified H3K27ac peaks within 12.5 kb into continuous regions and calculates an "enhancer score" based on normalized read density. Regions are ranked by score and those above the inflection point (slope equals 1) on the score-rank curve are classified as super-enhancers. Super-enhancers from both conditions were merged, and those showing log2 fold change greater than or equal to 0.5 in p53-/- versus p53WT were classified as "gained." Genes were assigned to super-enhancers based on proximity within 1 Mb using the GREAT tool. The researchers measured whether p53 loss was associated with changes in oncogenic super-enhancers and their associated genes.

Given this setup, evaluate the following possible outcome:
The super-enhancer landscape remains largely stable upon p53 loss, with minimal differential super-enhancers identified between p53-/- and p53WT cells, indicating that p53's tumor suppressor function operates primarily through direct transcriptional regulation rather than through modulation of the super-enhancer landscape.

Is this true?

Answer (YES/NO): NO